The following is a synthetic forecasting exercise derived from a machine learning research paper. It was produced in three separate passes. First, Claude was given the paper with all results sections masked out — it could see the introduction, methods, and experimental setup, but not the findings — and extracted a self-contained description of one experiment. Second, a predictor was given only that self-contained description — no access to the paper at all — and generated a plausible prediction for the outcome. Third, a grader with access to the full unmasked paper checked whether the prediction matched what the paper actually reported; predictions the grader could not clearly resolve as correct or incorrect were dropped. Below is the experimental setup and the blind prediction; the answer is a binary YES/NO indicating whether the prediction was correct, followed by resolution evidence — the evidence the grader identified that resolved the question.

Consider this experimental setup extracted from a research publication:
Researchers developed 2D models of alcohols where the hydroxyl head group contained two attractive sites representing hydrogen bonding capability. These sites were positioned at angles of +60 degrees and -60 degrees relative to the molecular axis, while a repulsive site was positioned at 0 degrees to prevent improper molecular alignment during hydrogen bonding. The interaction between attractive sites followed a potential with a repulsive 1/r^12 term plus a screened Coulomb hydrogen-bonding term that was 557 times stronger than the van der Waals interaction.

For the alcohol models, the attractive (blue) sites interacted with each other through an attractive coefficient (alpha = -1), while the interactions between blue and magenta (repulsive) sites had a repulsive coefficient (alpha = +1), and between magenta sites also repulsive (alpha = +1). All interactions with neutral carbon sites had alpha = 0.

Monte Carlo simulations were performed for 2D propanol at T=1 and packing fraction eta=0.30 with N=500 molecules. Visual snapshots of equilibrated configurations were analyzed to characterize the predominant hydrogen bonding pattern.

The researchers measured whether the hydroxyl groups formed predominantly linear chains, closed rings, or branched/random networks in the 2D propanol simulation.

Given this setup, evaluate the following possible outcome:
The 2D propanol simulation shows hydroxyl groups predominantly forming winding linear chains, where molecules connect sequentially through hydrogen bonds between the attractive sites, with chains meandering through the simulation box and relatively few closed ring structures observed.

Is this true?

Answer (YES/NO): YES